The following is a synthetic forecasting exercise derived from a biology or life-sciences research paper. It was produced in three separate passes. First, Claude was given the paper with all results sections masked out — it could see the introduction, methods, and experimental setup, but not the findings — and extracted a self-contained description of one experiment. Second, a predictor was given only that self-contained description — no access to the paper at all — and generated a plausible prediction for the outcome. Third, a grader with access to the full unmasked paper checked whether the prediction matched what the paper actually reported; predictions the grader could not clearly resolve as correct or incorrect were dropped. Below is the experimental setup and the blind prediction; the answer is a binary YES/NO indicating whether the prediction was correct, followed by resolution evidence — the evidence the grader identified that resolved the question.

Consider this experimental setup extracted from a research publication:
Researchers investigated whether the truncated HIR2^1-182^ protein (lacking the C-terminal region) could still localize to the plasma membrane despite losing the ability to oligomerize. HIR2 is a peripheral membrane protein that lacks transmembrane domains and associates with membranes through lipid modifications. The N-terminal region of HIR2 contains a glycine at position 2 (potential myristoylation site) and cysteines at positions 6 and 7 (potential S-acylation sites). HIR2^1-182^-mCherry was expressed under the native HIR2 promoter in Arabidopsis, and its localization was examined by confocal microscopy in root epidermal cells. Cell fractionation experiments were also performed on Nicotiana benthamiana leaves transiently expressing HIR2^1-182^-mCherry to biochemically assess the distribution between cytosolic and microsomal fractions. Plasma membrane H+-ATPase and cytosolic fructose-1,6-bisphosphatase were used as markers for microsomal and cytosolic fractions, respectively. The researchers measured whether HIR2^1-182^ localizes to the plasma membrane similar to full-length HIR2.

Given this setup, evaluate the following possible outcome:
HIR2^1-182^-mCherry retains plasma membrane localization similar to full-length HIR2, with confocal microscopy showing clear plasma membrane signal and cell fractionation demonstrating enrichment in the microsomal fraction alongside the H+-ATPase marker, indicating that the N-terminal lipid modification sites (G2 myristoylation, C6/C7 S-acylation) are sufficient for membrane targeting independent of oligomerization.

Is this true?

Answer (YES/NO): YES